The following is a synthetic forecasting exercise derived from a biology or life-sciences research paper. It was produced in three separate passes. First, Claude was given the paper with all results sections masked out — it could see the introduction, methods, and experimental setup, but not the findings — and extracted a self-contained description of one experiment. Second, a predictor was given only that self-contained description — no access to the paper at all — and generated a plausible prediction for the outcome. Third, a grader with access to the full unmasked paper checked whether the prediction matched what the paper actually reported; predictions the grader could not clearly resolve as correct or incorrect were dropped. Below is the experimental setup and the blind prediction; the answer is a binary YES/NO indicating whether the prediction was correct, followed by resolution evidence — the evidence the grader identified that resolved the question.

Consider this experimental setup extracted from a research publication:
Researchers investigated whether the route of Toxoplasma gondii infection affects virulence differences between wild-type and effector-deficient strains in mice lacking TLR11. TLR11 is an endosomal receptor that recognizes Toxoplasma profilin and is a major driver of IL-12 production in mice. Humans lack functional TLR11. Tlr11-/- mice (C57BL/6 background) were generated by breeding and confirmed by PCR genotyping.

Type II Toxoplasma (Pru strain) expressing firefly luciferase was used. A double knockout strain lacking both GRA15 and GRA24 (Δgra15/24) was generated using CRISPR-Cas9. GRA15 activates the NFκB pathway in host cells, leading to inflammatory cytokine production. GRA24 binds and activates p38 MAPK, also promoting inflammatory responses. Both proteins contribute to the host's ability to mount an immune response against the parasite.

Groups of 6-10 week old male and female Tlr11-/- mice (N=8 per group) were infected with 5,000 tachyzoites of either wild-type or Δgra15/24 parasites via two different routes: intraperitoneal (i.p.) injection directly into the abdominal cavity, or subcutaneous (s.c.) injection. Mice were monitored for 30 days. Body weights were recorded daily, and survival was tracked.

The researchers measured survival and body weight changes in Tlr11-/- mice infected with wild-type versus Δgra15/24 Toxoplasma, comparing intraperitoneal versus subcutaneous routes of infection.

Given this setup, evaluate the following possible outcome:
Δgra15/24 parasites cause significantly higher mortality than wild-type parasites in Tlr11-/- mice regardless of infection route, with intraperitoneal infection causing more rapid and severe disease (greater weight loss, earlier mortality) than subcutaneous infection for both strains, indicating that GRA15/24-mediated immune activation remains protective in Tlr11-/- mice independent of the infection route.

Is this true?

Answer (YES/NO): NO